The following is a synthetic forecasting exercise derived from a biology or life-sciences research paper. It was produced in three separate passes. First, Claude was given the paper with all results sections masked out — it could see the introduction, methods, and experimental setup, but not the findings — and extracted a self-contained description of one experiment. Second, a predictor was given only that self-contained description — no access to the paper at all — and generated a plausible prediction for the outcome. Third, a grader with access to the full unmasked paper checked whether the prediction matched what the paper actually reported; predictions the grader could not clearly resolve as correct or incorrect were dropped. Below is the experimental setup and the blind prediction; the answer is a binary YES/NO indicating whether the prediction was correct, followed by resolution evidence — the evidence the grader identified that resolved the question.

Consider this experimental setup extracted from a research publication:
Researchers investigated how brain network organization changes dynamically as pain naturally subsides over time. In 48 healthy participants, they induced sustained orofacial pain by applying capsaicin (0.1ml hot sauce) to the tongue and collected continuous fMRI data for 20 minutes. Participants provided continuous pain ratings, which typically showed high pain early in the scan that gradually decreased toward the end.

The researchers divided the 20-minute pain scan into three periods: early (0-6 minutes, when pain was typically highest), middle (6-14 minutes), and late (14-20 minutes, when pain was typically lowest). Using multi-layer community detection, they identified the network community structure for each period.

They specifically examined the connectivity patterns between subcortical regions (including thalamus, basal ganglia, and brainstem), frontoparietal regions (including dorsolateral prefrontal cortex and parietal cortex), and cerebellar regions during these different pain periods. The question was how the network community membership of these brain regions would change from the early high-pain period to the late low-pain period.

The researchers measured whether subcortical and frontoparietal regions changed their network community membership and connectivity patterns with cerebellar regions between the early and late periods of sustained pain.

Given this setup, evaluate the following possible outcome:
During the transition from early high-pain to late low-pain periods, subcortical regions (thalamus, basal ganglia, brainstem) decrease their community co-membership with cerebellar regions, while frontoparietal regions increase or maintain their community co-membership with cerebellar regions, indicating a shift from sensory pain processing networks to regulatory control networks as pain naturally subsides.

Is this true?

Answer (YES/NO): NO